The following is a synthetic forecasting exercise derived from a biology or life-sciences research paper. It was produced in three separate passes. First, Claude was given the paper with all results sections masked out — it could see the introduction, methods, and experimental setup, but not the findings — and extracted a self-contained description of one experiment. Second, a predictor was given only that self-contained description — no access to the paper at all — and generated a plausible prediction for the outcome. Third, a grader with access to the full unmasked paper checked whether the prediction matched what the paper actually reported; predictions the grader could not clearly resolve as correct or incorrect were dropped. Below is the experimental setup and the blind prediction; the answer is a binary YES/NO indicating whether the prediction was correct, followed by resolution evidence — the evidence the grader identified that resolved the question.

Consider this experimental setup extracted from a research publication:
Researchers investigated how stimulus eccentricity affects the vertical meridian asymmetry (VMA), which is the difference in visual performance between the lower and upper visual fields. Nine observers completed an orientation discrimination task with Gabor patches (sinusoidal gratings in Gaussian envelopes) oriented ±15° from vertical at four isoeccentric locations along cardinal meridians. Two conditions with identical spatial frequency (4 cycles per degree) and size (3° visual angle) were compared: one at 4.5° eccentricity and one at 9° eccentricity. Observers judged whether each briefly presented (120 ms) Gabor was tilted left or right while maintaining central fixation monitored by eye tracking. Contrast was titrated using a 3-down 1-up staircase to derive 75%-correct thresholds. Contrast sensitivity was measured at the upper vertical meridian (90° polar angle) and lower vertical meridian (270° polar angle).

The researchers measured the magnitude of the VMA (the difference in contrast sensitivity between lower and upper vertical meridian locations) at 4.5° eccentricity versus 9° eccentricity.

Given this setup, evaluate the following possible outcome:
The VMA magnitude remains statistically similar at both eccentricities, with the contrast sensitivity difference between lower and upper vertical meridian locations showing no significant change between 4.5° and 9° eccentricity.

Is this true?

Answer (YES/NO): YES